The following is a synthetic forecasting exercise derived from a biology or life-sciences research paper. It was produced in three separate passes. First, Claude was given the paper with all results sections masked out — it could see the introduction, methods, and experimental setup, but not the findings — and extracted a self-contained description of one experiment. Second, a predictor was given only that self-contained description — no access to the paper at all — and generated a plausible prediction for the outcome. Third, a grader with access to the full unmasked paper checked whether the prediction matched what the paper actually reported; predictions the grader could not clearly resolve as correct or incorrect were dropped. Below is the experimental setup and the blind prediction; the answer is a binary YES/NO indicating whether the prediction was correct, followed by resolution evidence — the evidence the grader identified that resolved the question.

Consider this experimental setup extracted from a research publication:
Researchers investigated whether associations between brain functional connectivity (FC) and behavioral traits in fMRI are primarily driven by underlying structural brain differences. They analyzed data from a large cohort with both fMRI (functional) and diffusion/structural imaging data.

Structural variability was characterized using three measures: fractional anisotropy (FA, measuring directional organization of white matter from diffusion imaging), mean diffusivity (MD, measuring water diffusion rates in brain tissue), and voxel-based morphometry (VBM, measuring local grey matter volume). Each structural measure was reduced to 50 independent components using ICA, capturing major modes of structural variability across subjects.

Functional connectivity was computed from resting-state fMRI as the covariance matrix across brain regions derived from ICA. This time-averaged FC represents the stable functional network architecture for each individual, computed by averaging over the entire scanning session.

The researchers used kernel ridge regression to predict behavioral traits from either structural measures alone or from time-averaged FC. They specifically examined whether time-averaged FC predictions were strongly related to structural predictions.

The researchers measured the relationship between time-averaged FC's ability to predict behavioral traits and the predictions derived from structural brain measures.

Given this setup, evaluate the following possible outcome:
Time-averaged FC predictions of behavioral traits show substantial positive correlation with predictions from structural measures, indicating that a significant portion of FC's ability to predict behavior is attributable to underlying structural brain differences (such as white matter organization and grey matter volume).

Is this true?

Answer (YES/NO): YES